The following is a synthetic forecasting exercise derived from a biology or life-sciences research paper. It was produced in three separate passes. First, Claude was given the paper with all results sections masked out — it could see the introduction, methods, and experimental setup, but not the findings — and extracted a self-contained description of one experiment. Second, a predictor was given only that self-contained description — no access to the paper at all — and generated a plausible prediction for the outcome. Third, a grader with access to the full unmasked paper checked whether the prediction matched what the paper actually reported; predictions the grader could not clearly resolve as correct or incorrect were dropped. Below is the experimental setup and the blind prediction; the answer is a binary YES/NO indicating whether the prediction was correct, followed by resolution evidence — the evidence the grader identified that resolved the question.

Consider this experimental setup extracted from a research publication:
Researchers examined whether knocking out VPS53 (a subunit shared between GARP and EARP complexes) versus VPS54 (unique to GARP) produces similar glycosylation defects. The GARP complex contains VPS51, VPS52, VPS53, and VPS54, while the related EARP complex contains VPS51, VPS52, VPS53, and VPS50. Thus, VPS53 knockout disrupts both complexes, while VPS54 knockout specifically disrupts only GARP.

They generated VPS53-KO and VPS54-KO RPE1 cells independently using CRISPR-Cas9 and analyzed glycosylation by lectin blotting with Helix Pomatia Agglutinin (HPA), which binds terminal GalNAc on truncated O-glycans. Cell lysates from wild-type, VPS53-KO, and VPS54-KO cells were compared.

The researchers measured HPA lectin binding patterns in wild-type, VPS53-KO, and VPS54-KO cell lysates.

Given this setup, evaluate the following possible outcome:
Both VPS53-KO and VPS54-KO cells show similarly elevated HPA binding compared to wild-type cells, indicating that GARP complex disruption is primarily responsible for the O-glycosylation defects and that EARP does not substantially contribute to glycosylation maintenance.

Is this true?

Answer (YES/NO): YES